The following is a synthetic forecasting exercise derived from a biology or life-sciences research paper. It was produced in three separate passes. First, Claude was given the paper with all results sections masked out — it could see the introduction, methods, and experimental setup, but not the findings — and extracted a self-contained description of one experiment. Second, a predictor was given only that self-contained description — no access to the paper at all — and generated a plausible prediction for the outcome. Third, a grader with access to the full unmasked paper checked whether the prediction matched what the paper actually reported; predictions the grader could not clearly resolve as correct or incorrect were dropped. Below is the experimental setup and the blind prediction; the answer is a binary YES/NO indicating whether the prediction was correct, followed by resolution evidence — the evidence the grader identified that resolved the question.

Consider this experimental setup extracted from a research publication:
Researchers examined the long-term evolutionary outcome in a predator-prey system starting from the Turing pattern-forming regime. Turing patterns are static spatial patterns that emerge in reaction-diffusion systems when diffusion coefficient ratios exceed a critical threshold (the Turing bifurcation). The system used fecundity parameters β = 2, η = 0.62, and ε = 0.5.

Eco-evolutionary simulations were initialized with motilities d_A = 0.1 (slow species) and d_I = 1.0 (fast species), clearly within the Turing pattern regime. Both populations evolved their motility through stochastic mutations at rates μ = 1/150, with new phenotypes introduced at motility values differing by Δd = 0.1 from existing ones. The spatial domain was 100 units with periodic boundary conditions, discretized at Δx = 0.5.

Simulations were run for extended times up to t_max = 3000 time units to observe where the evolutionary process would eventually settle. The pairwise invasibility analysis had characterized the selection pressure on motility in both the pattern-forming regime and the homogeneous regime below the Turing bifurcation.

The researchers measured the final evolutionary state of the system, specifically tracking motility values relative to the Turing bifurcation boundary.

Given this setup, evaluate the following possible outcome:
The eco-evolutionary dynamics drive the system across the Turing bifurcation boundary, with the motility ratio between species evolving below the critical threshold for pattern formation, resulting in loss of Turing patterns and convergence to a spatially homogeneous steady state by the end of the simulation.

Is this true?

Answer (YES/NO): NO